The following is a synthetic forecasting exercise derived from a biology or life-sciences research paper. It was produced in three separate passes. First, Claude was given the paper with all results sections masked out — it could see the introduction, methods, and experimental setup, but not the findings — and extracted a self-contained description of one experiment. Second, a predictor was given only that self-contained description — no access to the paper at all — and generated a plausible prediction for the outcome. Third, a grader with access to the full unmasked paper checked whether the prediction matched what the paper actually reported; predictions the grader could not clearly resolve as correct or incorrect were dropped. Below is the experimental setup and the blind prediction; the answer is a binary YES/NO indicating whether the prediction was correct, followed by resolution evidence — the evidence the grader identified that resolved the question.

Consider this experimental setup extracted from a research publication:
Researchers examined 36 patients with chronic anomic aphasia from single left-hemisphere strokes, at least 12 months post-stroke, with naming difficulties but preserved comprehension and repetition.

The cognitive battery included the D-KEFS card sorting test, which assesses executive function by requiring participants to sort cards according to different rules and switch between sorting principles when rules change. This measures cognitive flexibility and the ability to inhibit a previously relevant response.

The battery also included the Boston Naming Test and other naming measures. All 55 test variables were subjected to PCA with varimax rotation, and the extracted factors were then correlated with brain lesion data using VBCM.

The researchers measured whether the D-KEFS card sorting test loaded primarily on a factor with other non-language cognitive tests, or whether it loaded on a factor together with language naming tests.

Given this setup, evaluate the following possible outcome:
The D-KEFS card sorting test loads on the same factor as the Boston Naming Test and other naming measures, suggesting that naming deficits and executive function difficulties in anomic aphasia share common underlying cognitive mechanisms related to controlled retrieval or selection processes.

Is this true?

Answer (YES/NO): NO